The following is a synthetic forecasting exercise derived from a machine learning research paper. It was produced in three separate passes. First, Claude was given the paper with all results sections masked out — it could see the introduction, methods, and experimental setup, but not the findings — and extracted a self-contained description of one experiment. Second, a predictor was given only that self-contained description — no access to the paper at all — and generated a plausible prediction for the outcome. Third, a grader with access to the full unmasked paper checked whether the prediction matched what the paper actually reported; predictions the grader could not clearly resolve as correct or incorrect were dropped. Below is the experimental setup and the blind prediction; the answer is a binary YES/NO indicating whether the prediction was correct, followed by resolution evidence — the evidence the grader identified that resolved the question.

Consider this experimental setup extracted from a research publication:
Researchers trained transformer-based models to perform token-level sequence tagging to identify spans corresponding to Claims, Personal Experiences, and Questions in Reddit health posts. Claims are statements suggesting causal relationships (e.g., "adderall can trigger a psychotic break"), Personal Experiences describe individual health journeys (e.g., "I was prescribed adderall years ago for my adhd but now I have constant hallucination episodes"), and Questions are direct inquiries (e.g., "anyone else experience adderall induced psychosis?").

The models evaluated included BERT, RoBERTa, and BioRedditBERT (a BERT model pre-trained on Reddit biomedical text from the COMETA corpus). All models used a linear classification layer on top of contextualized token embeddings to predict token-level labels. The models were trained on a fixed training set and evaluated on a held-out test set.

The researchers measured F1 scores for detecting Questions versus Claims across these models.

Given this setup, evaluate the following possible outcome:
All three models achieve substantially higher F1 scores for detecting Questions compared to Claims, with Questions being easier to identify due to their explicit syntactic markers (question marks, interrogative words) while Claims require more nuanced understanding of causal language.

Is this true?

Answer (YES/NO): YES